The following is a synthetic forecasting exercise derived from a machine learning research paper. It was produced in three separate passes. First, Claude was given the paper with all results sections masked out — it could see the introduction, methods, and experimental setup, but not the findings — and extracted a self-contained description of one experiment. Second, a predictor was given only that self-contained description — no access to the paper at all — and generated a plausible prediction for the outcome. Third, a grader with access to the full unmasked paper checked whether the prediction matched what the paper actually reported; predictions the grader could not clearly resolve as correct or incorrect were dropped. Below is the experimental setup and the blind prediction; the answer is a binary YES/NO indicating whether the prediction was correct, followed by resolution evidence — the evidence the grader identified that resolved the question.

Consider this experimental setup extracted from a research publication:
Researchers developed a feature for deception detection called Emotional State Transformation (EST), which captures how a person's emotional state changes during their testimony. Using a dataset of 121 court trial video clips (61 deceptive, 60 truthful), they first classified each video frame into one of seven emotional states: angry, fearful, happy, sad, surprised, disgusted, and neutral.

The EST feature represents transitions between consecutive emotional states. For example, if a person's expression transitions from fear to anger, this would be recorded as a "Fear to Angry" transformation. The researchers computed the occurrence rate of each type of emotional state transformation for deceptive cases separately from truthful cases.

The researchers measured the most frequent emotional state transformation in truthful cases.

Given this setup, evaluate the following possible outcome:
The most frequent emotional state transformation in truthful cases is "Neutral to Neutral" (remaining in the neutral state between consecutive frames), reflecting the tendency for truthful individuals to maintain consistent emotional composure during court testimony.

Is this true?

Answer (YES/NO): NO